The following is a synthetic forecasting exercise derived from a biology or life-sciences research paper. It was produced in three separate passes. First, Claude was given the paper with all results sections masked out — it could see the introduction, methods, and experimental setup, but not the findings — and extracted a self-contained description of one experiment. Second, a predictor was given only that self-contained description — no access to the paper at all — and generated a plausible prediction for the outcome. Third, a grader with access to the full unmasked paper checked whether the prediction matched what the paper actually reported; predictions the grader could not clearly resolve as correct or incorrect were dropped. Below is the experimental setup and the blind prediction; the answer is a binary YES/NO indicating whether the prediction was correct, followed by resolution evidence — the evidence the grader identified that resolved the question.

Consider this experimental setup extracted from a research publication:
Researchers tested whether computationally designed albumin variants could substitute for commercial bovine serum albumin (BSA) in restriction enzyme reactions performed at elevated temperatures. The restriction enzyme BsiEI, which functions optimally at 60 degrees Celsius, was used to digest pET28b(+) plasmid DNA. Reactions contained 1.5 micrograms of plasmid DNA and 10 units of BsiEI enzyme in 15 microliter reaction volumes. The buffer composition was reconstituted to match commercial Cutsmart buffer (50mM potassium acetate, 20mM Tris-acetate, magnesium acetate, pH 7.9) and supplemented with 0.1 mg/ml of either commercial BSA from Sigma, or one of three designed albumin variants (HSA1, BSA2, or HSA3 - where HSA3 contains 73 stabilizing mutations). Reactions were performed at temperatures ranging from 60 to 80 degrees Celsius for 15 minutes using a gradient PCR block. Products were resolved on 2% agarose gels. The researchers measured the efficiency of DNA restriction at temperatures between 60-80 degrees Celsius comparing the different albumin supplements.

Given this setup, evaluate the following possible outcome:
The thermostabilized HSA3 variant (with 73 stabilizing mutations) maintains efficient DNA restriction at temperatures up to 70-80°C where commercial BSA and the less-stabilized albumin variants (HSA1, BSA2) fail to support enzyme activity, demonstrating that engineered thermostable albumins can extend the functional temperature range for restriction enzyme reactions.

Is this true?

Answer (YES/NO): NO